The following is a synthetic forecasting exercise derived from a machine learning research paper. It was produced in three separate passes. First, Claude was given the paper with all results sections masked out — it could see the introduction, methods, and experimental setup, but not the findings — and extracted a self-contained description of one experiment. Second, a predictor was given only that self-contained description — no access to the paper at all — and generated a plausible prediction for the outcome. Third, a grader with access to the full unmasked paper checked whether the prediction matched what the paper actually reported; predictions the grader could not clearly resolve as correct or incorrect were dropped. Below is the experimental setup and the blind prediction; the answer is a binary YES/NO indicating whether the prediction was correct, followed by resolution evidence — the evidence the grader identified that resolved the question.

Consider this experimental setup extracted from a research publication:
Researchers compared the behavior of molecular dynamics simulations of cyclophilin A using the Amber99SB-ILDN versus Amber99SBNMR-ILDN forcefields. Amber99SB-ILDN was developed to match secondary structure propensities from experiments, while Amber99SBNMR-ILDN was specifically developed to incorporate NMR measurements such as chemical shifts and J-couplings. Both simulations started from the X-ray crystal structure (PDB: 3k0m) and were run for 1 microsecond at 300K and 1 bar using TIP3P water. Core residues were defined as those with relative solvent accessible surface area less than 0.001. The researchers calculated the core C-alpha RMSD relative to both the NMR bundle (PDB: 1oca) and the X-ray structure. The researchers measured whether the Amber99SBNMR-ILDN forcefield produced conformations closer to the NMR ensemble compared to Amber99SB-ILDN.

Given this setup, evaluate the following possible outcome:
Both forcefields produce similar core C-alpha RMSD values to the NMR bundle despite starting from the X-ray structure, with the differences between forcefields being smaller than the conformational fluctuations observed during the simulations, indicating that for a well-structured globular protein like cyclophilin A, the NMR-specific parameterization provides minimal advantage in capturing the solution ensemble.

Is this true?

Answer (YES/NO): NO